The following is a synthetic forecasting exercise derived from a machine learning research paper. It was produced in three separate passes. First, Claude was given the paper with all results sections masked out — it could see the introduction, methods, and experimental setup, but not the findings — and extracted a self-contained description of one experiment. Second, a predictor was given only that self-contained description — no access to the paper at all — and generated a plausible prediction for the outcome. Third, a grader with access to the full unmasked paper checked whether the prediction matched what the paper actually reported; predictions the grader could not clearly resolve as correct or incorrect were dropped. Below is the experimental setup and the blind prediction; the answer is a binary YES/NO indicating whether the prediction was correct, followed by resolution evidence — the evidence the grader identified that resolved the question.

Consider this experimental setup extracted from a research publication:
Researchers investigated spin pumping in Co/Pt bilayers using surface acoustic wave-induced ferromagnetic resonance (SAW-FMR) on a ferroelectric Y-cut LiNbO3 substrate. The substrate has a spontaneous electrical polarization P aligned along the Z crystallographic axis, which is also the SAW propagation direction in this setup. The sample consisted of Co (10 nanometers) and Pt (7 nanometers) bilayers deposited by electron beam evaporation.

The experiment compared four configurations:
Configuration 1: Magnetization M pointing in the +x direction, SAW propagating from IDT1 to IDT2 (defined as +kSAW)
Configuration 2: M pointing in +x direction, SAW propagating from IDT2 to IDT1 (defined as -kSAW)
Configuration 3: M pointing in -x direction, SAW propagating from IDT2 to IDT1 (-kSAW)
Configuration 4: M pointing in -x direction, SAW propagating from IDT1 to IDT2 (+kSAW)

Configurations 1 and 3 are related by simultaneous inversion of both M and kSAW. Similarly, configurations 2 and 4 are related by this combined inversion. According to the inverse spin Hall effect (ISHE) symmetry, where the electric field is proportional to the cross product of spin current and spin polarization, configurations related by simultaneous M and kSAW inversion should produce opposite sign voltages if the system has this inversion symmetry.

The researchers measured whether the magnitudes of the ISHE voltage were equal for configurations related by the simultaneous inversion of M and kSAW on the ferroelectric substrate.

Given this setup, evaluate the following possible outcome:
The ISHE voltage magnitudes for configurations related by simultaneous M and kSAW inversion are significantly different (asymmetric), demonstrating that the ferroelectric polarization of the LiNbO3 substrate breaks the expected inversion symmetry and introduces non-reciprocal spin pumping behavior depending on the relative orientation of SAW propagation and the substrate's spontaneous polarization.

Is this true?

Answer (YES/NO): YES